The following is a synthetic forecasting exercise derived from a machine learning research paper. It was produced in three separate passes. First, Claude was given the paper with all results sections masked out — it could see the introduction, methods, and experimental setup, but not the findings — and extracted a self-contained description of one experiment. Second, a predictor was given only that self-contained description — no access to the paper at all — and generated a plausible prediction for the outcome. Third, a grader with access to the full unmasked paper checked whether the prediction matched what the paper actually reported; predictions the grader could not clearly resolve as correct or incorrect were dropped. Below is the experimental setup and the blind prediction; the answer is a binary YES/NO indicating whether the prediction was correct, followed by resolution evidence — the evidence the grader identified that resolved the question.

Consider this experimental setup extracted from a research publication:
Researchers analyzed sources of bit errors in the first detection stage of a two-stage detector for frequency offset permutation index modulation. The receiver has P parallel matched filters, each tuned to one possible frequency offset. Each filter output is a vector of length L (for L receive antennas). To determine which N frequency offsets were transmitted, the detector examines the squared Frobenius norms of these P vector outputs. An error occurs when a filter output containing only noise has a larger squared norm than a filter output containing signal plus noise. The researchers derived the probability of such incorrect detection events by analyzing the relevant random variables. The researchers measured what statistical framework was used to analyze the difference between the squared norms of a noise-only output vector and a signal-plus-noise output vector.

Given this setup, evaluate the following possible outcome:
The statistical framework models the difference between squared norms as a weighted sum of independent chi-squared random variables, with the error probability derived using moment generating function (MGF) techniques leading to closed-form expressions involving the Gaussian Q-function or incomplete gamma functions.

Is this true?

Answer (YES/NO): NO